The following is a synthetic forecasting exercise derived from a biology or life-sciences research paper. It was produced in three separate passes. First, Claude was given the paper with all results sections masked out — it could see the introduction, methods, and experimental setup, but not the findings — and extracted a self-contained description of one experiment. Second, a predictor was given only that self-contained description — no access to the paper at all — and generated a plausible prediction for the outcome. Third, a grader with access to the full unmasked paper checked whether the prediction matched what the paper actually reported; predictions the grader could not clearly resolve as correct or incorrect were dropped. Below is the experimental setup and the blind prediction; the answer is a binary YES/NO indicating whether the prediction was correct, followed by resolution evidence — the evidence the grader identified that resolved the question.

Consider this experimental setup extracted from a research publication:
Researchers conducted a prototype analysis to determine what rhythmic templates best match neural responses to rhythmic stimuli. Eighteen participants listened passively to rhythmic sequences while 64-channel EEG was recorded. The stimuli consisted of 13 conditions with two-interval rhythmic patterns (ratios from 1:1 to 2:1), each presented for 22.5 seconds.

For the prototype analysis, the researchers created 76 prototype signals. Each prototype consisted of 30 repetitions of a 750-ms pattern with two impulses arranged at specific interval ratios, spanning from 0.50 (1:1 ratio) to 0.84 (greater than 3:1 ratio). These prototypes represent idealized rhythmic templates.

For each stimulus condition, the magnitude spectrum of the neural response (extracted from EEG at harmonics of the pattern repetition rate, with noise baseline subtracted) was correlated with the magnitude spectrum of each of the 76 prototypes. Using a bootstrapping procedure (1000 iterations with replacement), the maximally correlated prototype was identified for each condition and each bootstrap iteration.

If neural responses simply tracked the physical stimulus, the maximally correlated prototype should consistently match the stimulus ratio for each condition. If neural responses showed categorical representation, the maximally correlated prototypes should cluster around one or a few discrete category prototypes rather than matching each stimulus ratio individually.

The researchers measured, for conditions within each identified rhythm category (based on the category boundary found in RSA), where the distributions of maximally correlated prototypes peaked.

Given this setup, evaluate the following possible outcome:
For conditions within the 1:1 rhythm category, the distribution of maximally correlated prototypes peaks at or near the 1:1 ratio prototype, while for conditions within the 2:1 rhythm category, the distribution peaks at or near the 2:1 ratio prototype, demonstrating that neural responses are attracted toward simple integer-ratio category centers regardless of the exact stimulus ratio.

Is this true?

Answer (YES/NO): NO